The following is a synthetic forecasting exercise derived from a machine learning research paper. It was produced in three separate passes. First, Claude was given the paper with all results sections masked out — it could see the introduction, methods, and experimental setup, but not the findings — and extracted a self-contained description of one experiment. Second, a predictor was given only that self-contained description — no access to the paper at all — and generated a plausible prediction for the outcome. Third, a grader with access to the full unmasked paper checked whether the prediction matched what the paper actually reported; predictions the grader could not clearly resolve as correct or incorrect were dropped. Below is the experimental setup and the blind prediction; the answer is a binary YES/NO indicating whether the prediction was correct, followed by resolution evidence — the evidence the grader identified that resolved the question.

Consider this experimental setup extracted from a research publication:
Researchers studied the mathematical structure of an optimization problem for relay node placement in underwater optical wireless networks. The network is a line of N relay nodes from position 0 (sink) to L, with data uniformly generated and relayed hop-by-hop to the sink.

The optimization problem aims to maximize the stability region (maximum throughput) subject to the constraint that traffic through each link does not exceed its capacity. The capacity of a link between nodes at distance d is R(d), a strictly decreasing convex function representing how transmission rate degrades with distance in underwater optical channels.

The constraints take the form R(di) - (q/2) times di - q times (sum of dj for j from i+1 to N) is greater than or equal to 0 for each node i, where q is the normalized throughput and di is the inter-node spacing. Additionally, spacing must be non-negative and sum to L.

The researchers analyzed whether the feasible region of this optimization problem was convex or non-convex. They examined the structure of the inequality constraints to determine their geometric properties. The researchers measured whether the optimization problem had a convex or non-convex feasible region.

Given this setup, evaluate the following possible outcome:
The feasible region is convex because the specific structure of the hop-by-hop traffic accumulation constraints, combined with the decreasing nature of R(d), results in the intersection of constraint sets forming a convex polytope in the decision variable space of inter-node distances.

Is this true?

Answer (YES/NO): NO